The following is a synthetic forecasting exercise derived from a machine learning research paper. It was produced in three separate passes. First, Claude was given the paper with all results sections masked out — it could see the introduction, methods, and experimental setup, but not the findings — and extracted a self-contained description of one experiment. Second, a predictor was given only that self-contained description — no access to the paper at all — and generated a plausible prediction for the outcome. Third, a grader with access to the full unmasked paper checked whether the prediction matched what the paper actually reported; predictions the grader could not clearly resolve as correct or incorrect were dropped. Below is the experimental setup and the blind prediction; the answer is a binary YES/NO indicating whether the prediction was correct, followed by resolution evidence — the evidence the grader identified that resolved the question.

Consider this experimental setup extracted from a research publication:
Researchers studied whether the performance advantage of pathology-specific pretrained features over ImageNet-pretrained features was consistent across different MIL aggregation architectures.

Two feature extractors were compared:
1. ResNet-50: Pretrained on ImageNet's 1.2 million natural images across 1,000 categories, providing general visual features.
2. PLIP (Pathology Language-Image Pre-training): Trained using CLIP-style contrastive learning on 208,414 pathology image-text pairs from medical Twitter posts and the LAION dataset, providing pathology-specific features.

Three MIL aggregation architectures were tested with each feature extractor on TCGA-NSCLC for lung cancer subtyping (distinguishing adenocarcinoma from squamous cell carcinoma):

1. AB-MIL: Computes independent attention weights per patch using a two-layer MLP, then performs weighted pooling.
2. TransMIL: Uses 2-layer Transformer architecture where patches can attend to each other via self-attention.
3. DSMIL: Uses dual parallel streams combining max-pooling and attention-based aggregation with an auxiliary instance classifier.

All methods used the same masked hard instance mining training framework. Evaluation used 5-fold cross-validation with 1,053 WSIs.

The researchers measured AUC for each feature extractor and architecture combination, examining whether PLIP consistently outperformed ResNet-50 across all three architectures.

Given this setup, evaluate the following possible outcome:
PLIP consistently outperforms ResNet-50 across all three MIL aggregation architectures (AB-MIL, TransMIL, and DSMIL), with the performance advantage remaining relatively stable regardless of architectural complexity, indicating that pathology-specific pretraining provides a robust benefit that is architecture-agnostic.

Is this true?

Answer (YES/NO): NO